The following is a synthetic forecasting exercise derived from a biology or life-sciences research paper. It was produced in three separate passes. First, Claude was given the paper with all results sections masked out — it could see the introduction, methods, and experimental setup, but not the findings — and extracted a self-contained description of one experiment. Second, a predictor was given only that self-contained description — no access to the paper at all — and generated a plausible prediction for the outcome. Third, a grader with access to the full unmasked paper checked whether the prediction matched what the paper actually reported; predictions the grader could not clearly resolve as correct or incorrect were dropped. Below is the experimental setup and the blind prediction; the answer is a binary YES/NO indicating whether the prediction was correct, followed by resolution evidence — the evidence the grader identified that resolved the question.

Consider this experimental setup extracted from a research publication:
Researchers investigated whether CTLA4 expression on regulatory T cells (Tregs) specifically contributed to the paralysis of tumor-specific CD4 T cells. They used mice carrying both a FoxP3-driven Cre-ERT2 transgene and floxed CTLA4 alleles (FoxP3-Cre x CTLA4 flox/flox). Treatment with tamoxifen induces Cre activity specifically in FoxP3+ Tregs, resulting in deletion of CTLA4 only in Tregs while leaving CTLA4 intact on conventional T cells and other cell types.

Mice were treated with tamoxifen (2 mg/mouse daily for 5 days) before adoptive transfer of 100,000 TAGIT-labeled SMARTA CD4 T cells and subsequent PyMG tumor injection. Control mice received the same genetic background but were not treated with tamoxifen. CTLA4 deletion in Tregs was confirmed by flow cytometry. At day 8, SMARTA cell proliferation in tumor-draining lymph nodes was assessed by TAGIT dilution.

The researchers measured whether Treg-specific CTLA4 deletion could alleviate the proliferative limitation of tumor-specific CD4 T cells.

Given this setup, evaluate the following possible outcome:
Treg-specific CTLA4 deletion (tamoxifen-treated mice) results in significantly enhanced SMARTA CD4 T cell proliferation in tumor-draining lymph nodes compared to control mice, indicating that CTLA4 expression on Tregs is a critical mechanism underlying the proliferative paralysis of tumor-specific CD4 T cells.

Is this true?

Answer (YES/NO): NO